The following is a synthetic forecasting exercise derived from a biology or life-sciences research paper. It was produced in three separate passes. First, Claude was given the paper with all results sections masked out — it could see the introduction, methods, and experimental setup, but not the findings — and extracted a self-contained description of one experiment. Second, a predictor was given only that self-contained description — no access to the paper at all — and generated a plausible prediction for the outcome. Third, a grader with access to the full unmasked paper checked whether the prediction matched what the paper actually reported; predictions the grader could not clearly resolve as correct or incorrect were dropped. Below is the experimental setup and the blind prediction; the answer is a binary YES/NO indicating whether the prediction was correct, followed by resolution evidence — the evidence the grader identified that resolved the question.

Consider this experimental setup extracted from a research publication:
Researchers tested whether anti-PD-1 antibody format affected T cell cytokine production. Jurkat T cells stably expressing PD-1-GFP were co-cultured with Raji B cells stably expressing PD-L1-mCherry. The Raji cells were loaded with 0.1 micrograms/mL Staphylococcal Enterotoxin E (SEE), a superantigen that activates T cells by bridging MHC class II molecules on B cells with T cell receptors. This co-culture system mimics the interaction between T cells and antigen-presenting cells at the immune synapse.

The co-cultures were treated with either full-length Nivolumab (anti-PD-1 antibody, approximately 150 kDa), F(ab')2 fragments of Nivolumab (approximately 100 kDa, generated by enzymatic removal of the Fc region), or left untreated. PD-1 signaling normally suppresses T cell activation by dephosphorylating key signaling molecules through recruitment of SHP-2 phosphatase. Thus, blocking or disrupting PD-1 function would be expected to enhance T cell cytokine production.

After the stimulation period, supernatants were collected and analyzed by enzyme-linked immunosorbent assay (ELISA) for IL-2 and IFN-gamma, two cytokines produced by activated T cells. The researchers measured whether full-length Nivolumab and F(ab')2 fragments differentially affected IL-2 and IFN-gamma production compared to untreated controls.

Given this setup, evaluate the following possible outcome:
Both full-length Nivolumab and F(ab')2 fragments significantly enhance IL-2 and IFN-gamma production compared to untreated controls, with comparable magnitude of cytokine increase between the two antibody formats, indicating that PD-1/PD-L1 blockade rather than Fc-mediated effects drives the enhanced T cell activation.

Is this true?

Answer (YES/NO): NO